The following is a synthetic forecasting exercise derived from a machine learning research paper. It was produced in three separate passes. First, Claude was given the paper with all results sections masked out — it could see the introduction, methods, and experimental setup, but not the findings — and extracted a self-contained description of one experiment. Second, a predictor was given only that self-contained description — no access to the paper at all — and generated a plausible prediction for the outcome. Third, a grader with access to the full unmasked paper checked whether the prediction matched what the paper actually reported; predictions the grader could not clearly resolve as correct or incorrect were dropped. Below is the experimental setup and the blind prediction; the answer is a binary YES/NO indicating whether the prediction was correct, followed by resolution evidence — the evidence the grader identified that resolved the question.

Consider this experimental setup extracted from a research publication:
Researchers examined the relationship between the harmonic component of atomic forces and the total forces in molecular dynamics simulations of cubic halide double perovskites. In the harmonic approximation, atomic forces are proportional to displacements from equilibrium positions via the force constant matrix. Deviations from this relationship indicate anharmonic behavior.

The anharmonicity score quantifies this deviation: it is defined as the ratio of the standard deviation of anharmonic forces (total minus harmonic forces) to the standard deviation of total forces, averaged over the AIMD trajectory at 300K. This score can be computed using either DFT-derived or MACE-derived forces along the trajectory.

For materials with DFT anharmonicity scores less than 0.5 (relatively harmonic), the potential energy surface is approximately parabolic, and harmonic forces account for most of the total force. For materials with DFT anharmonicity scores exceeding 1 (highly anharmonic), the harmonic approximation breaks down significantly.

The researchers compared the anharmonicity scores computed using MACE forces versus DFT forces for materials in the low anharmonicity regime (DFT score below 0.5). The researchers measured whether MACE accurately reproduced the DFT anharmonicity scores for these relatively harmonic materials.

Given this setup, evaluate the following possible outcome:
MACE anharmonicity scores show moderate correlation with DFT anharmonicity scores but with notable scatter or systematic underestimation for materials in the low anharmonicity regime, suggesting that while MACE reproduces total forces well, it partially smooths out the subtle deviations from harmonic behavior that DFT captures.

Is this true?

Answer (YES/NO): NO